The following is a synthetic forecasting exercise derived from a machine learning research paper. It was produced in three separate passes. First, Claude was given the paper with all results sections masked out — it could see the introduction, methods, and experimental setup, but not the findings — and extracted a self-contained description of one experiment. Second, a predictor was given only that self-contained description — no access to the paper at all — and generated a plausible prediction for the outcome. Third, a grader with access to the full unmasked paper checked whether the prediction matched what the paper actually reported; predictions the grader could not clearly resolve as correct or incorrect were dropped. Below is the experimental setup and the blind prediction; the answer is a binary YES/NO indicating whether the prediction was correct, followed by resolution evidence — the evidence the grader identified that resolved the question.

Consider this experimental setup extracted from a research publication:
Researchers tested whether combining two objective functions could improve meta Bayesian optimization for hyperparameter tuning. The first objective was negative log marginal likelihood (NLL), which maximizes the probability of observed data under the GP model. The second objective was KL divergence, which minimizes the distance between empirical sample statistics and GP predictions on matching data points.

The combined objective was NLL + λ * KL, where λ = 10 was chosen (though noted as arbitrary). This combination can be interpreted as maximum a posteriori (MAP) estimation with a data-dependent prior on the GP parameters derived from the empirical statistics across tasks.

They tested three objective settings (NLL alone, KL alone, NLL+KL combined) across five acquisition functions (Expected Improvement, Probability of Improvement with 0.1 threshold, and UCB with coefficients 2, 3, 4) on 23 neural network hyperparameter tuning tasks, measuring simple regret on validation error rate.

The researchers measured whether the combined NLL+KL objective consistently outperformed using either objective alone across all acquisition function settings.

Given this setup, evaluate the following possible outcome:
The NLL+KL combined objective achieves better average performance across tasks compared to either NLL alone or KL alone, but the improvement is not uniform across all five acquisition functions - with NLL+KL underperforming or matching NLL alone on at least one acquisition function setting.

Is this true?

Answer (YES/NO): NO